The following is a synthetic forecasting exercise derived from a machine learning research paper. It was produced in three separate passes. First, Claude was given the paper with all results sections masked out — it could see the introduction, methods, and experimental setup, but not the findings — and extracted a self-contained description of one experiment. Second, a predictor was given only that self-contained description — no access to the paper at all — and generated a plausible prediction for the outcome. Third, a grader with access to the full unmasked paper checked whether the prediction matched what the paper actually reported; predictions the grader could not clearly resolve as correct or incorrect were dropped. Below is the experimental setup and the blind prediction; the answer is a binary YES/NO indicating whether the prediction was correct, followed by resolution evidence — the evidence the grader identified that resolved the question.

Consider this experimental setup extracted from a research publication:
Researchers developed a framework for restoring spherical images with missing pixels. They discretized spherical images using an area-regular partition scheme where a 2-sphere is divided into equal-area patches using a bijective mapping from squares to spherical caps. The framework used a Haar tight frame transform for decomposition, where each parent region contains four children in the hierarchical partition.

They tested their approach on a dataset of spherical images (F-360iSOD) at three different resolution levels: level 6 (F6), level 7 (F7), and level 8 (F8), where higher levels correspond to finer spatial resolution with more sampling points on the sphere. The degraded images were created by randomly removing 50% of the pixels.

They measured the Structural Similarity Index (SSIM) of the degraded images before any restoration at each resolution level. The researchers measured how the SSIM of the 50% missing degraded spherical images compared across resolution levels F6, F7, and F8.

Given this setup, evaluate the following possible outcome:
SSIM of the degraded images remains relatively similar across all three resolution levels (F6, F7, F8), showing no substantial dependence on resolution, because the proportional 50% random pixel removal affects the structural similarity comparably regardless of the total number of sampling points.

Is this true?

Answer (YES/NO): NO